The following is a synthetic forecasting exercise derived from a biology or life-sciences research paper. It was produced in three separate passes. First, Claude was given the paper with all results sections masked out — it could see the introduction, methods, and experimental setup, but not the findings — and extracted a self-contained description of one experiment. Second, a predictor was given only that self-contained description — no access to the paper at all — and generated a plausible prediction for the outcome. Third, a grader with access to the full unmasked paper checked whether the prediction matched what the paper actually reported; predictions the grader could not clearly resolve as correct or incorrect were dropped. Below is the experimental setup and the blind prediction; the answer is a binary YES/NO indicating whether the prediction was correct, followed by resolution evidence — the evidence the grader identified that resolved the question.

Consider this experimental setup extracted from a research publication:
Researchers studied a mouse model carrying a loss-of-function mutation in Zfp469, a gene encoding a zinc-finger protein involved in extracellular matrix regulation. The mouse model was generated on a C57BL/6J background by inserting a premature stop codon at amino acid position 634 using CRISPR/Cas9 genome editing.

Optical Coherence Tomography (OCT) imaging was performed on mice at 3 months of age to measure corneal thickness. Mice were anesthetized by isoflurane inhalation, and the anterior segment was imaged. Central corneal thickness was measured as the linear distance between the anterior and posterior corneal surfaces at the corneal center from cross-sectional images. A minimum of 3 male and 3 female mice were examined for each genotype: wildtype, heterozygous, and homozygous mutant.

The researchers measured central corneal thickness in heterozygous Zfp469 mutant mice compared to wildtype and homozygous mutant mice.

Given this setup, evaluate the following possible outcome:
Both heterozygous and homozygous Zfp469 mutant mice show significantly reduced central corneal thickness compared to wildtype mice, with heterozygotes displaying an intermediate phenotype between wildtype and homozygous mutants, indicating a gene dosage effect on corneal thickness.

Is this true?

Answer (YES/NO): NO